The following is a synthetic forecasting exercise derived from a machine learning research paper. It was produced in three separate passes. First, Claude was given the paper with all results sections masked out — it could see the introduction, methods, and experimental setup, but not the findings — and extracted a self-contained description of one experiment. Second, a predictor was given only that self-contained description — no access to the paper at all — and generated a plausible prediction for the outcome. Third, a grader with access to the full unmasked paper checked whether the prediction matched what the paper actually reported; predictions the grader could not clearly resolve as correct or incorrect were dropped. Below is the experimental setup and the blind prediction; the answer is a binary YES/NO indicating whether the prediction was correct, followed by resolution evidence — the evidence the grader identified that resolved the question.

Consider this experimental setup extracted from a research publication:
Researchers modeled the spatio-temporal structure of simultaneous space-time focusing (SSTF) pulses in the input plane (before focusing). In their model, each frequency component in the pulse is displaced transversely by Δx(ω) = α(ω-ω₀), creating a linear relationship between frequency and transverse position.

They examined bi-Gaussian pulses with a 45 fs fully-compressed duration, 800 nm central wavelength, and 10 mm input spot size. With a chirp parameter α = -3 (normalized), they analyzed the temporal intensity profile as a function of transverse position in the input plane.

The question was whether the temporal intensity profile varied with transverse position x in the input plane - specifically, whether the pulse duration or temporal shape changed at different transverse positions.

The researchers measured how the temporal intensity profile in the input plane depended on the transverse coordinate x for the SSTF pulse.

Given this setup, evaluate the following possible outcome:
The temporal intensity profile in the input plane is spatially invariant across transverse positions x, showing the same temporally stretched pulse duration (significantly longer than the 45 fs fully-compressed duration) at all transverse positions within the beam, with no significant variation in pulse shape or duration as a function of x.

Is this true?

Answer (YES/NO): YES